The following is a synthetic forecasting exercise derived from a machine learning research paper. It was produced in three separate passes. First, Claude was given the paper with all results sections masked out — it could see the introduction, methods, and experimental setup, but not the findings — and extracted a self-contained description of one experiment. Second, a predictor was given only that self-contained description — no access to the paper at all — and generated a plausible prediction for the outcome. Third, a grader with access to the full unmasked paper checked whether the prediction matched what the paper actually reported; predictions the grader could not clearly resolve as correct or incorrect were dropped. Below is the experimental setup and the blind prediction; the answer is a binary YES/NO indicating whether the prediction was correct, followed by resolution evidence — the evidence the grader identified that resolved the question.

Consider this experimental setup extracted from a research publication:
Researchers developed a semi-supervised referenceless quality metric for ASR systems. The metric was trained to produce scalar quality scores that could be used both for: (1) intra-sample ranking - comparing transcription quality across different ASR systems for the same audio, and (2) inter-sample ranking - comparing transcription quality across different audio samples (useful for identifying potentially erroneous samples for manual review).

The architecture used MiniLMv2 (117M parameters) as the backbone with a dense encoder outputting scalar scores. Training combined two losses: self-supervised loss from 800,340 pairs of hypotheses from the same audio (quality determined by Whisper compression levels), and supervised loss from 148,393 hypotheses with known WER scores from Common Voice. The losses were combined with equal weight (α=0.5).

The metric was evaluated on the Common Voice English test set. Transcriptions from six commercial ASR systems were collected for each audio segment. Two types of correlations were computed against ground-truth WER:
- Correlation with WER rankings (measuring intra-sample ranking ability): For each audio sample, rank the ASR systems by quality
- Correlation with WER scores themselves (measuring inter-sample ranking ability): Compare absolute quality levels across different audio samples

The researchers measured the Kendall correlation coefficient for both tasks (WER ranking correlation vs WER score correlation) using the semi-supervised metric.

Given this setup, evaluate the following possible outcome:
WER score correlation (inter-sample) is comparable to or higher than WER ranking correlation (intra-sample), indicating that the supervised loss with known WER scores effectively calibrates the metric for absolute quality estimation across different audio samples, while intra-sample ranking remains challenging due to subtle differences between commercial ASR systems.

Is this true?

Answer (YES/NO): NO